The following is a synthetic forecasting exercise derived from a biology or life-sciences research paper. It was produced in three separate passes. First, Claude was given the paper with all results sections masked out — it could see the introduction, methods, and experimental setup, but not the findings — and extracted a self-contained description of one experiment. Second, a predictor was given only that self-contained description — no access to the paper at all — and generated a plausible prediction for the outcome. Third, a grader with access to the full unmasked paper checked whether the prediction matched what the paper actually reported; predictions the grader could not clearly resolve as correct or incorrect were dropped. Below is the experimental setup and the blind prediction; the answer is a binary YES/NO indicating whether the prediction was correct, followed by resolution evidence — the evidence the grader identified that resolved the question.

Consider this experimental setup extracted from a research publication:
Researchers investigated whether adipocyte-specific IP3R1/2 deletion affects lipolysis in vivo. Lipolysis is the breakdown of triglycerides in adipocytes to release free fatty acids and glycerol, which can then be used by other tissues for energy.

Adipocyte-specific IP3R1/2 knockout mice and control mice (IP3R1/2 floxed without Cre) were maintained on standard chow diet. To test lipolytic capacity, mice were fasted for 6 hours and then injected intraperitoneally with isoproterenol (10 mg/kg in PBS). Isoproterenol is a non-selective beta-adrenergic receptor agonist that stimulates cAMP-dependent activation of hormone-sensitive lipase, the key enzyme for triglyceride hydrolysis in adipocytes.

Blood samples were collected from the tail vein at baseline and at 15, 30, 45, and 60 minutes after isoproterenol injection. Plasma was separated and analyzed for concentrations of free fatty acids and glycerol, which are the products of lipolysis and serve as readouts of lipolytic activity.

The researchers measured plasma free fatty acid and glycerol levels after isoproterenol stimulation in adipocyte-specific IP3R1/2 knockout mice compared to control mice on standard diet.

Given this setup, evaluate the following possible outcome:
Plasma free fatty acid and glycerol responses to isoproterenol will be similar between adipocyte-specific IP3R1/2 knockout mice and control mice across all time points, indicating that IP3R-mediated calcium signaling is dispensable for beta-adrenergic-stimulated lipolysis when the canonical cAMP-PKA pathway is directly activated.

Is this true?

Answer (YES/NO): YES